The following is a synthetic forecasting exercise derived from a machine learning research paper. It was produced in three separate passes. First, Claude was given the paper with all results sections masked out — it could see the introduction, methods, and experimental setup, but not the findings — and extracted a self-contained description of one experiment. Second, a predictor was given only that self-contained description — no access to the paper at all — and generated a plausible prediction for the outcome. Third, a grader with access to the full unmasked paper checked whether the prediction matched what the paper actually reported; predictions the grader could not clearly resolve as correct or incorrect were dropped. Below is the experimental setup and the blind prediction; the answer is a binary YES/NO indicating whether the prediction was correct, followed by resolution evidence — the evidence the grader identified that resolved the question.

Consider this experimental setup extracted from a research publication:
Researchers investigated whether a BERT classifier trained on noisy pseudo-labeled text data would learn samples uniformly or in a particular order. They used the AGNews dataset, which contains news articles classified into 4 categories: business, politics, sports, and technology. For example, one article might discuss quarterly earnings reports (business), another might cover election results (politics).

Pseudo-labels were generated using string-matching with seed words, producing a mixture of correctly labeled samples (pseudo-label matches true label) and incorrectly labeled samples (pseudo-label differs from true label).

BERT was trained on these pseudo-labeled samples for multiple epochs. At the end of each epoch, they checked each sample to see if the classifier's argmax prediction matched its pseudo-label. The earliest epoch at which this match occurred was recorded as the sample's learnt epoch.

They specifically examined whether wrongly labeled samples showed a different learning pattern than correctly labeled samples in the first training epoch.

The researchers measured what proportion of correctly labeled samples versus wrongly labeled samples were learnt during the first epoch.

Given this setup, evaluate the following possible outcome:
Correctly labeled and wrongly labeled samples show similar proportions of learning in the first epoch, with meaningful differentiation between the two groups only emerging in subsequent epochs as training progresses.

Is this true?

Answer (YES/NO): NO